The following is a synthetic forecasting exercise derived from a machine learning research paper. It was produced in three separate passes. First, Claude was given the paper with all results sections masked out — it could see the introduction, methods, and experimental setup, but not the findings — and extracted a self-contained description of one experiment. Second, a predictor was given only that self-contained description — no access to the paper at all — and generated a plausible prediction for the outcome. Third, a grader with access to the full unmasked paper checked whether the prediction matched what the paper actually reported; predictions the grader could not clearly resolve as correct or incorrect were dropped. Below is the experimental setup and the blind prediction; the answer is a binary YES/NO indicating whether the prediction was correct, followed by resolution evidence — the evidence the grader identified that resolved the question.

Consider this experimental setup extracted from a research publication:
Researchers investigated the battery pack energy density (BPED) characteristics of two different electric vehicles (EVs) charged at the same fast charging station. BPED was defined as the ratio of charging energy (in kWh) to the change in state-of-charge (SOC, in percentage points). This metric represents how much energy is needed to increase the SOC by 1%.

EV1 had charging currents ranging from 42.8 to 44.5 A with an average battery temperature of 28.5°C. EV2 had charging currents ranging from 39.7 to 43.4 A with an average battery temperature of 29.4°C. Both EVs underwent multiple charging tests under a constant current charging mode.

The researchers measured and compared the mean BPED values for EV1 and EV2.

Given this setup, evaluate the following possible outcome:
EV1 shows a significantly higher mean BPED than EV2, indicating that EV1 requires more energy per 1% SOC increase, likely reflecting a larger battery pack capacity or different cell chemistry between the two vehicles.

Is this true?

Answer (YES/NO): NO